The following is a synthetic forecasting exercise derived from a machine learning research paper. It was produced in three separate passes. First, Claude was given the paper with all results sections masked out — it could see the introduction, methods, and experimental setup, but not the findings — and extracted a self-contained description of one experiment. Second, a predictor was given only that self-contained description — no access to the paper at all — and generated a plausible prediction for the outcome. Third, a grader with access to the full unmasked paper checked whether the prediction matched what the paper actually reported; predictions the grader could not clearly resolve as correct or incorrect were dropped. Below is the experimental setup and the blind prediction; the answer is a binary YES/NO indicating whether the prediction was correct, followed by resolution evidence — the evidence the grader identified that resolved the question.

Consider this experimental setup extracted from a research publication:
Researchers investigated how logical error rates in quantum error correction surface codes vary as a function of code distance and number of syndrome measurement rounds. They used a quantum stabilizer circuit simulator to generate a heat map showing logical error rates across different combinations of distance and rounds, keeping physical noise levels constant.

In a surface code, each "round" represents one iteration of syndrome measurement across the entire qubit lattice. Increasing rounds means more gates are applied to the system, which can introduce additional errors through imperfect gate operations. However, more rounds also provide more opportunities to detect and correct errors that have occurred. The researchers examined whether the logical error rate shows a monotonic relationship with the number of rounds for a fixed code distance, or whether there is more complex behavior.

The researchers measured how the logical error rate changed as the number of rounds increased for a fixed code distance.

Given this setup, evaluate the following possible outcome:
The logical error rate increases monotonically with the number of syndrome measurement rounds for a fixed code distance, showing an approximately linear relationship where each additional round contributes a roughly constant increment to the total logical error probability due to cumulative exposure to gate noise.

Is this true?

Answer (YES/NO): NO